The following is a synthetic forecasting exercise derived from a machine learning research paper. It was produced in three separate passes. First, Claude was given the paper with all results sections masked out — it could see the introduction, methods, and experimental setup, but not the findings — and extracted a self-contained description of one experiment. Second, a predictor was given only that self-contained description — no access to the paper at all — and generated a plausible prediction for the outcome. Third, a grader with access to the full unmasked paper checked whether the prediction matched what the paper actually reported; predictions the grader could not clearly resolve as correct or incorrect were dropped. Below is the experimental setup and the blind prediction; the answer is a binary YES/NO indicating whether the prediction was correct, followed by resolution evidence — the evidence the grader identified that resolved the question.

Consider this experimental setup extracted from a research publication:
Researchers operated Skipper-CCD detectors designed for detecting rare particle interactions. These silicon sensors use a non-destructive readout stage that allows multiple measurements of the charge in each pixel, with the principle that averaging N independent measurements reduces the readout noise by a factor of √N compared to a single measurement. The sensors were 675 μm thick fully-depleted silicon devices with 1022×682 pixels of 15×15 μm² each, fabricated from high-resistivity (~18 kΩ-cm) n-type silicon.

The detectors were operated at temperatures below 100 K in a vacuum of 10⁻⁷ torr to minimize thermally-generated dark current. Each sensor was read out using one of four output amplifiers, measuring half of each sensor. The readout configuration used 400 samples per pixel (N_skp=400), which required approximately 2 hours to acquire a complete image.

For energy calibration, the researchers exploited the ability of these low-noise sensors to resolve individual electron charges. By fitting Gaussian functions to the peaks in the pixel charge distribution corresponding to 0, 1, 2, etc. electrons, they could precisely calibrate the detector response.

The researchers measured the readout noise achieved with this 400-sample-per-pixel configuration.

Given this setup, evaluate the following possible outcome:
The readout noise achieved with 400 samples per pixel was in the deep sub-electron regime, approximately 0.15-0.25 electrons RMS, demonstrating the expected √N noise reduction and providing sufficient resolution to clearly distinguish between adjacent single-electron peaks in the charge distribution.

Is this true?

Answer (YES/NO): YES